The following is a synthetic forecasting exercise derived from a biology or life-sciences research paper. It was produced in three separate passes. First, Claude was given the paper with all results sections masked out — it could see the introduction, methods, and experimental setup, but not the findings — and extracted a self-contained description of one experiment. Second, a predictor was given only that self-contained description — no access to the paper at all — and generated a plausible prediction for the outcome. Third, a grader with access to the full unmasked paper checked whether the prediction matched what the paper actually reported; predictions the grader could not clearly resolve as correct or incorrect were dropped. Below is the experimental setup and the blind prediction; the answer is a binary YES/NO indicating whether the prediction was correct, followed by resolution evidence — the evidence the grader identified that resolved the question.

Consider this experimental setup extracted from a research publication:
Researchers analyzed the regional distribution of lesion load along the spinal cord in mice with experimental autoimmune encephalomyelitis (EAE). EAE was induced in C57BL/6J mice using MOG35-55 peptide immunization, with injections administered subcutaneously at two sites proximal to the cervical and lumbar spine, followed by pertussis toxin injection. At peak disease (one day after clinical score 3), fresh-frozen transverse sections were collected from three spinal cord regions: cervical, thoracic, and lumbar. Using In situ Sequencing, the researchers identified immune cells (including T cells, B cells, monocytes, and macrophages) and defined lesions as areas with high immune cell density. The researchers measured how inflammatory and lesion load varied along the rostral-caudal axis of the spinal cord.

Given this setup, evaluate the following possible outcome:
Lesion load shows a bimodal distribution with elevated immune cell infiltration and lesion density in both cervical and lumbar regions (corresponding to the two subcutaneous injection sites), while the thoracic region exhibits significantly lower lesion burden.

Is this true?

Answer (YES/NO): NO